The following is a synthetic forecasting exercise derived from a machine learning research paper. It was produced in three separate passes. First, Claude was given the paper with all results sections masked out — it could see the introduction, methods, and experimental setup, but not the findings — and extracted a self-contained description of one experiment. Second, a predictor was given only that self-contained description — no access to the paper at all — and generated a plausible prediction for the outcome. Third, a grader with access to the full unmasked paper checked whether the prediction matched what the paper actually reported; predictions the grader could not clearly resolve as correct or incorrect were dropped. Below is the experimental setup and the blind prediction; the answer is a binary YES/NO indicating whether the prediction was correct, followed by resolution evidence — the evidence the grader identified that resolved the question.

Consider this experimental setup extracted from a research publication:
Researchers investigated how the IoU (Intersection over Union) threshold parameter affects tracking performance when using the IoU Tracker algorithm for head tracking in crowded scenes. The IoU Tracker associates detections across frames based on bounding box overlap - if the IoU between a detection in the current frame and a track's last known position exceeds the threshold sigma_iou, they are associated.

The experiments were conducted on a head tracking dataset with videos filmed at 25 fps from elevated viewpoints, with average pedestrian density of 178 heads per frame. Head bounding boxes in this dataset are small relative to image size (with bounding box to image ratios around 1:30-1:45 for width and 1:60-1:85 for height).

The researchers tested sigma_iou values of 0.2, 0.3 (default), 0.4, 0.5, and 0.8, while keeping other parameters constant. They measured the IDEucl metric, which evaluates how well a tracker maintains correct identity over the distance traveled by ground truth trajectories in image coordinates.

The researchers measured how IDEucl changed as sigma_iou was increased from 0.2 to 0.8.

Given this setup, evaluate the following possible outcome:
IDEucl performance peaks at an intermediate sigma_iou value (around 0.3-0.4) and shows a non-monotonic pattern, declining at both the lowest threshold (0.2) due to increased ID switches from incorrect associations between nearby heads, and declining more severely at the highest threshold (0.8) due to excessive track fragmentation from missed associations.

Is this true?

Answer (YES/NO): NO